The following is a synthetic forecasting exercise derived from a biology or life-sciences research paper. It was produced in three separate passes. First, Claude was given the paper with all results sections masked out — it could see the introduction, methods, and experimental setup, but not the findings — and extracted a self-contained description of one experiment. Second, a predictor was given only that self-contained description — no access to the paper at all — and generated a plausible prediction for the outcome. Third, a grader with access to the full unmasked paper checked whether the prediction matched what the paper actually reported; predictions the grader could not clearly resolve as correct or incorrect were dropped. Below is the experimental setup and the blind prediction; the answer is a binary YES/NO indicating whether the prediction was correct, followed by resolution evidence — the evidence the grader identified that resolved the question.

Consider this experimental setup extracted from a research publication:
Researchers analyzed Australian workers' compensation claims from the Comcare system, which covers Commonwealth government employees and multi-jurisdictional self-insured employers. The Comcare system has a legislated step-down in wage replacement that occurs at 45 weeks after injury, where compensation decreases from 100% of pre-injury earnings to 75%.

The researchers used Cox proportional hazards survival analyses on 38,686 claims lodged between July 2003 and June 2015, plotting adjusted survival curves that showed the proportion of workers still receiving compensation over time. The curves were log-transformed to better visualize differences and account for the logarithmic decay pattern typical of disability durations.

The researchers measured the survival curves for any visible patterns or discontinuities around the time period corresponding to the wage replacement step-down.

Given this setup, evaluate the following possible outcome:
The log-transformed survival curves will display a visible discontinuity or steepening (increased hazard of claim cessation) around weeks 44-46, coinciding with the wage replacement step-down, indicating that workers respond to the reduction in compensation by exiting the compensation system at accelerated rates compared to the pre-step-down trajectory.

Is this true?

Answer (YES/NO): NO